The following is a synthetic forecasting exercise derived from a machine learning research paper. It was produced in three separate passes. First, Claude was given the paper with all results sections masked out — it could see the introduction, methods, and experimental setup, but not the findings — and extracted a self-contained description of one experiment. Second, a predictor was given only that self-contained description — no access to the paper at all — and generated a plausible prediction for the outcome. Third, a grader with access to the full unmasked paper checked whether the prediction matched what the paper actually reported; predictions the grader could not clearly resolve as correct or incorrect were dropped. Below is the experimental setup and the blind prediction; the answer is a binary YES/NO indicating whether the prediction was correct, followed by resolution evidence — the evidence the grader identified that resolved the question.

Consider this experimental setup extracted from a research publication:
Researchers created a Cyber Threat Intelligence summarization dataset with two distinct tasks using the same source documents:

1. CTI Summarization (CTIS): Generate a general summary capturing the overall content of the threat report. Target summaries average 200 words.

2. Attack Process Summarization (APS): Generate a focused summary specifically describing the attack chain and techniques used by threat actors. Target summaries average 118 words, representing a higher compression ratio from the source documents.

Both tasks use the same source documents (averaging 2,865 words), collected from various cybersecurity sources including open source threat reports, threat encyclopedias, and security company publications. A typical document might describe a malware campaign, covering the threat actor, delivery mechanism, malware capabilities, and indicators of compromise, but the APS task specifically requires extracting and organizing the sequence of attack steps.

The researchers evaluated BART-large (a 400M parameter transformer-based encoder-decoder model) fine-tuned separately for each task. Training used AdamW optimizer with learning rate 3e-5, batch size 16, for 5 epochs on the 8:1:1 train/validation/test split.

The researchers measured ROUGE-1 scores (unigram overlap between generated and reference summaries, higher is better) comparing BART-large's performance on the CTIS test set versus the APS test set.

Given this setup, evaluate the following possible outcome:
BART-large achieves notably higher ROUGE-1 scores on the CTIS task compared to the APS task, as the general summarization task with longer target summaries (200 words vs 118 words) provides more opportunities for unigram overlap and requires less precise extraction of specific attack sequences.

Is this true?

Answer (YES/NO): YES